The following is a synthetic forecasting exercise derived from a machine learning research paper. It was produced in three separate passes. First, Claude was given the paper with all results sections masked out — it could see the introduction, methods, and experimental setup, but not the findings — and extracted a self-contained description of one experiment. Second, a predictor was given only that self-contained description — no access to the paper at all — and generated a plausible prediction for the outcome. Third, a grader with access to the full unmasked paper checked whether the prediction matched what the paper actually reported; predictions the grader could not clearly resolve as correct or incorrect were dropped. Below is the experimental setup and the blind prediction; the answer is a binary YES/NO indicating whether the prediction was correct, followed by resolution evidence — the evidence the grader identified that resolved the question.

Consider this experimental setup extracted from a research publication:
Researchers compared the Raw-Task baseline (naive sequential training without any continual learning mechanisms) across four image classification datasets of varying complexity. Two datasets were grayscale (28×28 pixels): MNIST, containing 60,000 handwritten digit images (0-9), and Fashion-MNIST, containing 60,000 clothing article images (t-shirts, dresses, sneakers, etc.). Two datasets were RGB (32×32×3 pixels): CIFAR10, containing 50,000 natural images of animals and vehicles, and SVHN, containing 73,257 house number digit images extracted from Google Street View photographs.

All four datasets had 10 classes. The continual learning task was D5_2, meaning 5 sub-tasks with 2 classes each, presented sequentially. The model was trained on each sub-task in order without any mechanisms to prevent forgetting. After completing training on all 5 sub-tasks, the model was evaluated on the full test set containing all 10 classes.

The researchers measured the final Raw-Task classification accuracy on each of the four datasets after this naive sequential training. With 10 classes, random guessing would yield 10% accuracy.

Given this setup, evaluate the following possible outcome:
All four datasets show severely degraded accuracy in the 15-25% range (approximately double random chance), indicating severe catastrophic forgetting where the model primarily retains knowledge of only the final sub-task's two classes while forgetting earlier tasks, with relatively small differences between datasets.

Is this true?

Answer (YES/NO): NO